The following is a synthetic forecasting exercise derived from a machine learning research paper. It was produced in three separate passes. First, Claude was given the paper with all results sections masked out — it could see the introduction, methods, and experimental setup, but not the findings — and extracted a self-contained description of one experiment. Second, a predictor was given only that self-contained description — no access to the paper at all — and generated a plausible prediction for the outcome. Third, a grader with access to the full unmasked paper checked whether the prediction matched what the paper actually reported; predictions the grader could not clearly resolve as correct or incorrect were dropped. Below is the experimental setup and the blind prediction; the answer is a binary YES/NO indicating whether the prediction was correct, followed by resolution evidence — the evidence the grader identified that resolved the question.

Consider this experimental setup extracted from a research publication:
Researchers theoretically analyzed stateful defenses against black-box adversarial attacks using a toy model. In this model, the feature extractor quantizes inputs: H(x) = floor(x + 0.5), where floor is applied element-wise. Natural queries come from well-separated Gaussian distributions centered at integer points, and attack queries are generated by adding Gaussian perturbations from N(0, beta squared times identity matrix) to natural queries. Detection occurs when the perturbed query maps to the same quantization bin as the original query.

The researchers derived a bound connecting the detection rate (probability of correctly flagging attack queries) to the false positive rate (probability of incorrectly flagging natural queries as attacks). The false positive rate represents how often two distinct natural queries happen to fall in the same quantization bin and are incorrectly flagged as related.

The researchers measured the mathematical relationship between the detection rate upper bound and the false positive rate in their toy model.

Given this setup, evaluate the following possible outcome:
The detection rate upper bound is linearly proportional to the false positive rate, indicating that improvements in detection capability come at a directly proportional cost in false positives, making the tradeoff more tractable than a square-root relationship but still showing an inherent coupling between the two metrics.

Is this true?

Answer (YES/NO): NO